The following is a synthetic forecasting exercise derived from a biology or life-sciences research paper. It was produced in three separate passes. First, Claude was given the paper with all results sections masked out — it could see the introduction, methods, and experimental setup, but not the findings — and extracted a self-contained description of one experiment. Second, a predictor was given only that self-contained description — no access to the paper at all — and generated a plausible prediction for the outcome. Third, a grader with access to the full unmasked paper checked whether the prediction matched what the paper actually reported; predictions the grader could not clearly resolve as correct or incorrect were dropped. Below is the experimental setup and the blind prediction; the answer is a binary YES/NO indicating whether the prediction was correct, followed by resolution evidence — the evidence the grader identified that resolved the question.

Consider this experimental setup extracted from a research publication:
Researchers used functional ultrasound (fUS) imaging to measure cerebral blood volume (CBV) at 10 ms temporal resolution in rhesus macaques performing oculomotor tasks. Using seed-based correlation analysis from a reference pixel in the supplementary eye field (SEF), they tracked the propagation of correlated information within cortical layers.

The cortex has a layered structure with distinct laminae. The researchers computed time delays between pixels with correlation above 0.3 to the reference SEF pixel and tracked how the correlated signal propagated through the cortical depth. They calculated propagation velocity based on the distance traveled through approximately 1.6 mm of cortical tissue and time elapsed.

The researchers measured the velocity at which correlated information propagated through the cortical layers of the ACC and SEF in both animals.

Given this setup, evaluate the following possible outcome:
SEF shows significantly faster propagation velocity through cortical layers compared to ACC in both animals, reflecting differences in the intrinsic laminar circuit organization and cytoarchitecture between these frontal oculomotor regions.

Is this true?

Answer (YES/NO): NO